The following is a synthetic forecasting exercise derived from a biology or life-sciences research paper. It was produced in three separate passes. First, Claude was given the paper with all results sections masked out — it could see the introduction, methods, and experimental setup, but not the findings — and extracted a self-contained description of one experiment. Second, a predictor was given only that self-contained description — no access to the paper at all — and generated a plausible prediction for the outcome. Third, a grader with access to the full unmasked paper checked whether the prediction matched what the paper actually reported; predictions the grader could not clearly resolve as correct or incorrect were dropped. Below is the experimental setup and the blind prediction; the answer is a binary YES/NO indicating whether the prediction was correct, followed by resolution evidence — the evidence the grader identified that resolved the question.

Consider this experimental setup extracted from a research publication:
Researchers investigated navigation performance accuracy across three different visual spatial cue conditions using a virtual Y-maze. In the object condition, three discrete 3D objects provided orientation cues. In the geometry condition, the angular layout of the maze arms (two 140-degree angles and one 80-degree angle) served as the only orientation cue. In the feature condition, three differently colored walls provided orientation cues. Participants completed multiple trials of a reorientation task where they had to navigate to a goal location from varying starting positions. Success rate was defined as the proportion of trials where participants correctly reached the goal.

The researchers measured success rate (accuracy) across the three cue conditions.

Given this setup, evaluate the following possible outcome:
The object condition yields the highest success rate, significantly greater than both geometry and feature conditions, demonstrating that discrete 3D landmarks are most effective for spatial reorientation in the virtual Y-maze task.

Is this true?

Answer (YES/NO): NO